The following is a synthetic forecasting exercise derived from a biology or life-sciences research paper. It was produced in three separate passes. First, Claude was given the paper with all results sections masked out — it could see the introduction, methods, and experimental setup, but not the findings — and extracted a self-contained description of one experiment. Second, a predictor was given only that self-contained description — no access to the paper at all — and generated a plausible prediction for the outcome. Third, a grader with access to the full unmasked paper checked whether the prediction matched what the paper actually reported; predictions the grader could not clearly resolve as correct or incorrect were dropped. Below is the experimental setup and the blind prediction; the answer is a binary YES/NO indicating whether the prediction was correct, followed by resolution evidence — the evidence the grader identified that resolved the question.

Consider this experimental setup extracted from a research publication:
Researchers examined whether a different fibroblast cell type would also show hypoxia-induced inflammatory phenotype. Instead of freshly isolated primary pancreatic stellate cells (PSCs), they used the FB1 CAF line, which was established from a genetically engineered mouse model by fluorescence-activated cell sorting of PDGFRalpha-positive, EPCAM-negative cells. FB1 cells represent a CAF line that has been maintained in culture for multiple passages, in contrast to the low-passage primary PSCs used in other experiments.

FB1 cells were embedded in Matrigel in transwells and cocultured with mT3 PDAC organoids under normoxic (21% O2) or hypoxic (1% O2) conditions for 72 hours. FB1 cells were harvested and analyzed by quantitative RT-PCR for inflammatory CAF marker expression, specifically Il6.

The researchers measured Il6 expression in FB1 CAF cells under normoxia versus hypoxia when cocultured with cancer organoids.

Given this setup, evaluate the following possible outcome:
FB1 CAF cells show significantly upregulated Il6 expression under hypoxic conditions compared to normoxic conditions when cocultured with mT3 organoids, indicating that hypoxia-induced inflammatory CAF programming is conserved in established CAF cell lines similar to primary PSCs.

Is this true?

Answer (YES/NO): YES